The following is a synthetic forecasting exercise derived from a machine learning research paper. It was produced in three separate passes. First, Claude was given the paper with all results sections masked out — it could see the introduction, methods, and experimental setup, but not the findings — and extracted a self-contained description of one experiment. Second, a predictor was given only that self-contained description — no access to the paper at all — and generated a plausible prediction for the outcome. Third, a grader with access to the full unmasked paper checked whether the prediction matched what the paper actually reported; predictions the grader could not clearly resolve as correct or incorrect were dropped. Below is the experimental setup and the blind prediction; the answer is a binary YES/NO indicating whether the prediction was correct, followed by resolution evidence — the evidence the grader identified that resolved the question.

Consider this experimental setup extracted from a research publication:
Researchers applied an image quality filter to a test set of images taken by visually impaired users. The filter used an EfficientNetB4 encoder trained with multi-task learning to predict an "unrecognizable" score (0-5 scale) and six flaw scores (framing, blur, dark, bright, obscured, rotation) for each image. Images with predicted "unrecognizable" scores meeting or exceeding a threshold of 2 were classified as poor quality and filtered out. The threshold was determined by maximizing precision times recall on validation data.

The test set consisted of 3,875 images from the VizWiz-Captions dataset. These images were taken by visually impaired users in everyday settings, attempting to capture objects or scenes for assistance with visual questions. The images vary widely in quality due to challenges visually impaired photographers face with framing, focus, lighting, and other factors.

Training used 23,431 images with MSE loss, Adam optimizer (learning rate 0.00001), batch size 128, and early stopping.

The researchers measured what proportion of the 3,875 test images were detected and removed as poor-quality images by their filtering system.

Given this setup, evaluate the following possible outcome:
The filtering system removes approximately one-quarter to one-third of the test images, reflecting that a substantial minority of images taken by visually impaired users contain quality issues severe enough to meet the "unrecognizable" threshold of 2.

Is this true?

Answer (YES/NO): NO